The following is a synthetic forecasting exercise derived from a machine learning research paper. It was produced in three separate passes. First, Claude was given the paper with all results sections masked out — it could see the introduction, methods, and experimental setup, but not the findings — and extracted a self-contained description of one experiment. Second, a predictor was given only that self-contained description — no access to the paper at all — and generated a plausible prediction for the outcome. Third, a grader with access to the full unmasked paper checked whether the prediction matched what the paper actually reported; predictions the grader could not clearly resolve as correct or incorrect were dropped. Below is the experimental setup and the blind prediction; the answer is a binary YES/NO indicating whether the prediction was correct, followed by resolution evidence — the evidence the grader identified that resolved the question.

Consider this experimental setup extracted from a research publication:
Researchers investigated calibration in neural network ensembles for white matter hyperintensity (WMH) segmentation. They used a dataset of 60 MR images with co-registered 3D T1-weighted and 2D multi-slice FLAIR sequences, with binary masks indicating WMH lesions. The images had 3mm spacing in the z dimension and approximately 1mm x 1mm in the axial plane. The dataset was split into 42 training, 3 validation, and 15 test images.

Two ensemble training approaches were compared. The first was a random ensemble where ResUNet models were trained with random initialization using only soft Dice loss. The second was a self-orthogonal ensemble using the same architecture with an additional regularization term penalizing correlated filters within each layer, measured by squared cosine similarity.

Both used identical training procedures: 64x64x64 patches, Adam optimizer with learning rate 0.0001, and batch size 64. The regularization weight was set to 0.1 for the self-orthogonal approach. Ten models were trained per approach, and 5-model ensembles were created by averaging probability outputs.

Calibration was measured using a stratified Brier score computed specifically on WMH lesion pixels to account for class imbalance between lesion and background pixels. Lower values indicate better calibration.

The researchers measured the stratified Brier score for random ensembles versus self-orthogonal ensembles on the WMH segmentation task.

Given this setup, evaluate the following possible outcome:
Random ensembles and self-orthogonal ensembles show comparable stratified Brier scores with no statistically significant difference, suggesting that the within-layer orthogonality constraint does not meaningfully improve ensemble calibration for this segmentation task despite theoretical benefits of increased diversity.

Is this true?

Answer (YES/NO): NO